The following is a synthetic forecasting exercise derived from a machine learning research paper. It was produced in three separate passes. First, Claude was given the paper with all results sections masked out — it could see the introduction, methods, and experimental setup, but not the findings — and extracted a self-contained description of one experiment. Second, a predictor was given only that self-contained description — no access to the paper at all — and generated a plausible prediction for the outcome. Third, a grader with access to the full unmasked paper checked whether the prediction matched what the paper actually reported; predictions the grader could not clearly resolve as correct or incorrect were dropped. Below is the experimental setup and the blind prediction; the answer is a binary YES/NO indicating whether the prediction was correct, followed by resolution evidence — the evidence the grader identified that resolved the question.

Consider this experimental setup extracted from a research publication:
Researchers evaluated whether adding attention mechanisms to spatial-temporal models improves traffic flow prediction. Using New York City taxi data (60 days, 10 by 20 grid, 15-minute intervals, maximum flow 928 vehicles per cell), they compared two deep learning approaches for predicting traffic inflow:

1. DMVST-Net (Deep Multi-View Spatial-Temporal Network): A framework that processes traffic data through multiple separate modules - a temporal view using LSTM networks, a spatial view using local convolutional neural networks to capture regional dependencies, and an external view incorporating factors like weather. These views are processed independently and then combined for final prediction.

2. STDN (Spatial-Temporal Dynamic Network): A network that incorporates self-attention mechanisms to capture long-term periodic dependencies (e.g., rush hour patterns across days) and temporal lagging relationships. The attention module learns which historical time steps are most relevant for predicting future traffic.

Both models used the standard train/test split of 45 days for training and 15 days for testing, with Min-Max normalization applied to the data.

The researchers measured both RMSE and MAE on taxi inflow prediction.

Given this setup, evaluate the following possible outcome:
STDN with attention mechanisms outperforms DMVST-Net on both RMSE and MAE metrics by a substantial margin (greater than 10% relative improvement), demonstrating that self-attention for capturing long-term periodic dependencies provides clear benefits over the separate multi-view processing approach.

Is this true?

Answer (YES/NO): NO